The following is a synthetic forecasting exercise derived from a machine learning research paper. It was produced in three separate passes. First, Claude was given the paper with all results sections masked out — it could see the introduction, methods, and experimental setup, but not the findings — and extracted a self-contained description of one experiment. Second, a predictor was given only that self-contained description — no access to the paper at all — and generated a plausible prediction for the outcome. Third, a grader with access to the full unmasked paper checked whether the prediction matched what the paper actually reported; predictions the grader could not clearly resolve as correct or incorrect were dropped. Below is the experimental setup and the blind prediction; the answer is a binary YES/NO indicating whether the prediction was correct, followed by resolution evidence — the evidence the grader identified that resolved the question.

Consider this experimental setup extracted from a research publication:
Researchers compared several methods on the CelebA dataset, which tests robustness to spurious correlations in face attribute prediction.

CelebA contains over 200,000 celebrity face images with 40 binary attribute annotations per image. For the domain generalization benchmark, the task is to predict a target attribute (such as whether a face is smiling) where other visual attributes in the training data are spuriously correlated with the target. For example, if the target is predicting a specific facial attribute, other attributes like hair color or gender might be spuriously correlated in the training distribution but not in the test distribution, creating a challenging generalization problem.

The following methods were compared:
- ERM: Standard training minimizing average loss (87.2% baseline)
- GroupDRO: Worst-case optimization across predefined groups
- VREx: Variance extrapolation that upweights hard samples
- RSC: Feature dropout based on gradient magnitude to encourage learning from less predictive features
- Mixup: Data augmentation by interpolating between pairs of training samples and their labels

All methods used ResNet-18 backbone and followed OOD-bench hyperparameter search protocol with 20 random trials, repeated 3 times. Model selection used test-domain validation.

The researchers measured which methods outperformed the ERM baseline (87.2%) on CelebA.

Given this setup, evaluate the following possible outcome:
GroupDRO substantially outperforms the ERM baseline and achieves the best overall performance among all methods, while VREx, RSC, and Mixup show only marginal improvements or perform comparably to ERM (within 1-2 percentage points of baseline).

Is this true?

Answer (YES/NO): NO